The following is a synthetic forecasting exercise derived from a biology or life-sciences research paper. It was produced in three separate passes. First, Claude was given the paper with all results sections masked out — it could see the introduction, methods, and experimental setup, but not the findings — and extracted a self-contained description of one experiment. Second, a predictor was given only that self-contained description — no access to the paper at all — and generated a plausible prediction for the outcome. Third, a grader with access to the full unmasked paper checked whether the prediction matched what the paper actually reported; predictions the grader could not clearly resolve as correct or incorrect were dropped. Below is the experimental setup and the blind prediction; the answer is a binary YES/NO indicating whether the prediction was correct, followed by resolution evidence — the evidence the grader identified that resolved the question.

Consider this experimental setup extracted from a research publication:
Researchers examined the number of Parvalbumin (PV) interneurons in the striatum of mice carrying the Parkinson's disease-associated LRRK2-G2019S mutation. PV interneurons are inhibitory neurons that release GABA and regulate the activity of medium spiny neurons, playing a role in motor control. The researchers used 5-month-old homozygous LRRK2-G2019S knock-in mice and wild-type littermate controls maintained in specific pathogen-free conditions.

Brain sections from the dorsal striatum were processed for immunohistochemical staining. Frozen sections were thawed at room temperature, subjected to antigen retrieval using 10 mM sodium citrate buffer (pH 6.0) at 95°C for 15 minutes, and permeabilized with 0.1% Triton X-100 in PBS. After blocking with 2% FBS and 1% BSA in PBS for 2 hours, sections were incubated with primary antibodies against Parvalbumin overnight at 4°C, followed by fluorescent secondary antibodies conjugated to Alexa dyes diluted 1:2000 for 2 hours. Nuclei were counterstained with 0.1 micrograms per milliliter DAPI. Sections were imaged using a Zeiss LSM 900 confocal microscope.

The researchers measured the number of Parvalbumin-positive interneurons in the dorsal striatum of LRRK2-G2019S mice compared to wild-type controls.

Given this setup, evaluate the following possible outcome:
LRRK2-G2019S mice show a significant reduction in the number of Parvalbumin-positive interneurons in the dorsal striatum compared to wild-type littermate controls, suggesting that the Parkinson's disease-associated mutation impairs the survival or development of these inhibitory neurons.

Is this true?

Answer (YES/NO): YES